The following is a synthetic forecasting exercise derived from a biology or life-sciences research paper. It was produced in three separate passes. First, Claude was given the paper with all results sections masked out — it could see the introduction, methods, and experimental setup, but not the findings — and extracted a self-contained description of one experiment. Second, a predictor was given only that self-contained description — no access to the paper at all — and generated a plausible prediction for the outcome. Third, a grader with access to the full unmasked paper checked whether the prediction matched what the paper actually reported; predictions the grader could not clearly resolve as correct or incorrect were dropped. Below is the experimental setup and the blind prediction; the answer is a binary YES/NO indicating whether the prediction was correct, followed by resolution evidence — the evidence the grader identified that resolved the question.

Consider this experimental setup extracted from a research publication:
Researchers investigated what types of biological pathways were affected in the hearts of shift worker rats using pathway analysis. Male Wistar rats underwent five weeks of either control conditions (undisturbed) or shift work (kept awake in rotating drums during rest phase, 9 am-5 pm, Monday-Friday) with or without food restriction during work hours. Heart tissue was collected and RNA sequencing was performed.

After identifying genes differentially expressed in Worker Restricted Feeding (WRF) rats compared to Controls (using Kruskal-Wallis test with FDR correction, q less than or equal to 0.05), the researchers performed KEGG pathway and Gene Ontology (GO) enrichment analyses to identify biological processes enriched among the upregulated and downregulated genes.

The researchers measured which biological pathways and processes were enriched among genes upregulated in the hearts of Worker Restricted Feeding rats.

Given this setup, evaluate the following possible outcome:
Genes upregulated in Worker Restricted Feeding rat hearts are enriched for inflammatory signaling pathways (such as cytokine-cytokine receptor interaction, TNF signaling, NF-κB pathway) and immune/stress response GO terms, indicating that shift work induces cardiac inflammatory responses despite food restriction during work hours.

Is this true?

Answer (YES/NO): NO